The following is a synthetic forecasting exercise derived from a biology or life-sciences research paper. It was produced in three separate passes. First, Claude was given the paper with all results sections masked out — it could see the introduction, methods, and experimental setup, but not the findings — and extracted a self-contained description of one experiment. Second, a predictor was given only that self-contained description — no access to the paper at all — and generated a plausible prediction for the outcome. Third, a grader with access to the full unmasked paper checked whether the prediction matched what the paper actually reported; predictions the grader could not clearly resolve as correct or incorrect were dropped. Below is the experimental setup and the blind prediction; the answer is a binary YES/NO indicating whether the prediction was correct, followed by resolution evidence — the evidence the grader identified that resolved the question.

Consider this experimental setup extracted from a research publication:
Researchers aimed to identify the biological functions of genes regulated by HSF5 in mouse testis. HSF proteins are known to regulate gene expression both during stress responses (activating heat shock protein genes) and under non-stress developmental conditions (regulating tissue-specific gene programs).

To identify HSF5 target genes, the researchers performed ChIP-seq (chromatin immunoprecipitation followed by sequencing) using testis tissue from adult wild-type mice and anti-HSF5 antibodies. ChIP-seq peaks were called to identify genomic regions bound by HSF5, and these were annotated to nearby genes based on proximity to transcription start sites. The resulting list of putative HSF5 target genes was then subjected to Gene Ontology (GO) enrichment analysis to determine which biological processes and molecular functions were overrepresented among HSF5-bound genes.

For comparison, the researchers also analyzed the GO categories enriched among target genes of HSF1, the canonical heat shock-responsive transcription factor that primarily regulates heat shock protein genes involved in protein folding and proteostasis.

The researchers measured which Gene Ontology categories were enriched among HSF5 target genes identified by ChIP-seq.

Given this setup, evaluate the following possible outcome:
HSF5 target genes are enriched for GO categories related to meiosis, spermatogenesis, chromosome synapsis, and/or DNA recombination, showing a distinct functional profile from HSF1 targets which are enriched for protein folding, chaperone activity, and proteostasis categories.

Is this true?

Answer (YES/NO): NO